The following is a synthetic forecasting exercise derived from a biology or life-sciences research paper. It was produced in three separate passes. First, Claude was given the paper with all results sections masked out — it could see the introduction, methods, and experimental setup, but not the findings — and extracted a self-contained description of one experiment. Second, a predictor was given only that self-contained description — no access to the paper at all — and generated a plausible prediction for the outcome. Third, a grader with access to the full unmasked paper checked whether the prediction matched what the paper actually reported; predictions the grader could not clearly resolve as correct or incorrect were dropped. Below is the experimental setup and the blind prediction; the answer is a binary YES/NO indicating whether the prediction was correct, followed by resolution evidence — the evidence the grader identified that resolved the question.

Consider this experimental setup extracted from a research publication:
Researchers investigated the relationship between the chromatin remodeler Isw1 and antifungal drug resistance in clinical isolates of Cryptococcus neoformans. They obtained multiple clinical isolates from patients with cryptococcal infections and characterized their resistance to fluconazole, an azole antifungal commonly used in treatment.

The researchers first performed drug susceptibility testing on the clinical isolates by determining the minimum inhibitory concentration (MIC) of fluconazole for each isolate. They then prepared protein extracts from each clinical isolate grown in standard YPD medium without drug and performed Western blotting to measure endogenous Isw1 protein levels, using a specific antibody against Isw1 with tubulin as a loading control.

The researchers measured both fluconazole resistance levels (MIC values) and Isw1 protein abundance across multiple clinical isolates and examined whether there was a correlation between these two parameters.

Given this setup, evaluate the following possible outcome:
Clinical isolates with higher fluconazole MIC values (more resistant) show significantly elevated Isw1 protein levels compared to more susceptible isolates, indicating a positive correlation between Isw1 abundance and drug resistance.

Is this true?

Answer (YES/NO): NO